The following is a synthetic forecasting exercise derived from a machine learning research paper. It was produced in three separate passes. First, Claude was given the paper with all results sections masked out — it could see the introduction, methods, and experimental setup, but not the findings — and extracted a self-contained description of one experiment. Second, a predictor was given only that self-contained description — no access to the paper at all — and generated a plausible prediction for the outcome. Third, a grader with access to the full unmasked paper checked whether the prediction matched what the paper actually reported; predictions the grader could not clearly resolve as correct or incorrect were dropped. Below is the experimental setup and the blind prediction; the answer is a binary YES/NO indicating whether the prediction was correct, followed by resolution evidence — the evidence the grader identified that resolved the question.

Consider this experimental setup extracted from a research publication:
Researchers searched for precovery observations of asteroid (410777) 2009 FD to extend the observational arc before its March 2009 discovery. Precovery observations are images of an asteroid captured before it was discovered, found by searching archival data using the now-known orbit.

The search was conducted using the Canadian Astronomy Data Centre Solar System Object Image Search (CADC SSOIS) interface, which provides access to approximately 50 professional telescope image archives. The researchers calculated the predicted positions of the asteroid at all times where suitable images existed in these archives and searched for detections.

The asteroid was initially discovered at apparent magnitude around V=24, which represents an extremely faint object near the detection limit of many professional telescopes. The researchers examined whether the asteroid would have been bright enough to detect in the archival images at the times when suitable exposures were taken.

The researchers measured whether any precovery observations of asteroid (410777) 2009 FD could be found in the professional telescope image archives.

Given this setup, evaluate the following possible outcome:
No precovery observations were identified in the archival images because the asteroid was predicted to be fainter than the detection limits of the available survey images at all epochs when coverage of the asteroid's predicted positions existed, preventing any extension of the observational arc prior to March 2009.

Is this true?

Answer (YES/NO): YES